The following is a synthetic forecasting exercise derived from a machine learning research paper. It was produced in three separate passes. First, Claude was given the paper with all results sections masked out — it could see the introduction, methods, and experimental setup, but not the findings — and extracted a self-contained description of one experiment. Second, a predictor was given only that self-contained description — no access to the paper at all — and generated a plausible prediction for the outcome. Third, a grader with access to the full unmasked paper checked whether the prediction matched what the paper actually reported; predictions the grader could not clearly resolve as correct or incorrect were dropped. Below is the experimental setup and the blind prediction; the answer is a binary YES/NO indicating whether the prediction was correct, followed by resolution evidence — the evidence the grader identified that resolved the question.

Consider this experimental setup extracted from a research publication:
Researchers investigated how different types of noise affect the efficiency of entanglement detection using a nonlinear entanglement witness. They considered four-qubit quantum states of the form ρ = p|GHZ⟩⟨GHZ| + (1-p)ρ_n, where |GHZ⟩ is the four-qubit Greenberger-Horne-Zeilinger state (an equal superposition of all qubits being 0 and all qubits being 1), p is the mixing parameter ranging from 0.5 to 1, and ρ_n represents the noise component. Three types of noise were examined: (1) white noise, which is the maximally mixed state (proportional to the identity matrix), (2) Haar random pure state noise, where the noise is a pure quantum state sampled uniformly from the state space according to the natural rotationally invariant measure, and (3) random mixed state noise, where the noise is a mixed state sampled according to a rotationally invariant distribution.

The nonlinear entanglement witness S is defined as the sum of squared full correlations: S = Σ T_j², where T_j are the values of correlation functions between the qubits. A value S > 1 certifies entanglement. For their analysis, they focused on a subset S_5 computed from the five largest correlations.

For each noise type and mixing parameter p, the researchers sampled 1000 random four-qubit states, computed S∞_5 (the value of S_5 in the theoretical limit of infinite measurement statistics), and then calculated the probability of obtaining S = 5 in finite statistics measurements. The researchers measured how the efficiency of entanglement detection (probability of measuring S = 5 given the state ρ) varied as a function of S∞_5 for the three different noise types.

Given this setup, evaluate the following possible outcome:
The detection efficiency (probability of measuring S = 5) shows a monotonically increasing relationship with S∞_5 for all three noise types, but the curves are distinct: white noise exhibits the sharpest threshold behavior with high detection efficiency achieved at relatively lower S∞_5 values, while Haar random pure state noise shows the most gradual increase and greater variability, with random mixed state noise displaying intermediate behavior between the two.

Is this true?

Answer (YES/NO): NO